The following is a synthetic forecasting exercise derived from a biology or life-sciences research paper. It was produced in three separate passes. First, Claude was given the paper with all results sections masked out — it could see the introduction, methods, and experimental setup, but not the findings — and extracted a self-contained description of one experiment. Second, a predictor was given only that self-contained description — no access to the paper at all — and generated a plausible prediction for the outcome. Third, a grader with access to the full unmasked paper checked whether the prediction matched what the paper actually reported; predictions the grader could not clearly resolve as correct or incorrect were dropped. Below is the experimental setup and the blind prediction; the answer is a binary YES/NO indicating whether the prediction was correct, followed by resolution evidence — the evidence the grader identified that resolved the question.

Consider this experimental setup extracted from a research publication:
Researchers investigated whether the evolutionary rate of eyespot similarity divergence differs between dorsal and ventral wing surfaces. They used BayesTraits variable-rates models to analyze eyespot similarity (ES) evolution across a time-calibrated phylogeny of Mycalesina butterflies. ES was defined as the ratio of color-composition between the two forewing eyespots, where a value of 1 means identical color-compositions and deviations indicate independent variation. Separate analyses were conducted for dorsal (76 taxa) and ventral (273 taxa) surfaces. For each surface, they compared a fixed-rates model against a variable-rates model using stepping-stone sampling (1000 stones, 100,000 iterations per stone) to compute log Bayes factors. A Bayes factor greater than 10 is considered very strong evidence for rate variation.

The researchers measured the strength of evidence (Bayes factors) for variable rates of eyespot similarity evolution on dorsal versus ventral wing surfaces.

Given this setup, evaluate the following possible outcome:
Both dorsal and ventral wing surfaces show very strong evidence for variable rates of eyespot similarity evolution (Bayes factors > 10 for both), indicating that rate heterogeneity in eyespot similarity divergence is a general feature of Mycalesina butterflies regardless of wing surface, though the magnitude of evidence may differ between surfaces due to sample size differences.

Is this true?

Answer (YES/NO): YES